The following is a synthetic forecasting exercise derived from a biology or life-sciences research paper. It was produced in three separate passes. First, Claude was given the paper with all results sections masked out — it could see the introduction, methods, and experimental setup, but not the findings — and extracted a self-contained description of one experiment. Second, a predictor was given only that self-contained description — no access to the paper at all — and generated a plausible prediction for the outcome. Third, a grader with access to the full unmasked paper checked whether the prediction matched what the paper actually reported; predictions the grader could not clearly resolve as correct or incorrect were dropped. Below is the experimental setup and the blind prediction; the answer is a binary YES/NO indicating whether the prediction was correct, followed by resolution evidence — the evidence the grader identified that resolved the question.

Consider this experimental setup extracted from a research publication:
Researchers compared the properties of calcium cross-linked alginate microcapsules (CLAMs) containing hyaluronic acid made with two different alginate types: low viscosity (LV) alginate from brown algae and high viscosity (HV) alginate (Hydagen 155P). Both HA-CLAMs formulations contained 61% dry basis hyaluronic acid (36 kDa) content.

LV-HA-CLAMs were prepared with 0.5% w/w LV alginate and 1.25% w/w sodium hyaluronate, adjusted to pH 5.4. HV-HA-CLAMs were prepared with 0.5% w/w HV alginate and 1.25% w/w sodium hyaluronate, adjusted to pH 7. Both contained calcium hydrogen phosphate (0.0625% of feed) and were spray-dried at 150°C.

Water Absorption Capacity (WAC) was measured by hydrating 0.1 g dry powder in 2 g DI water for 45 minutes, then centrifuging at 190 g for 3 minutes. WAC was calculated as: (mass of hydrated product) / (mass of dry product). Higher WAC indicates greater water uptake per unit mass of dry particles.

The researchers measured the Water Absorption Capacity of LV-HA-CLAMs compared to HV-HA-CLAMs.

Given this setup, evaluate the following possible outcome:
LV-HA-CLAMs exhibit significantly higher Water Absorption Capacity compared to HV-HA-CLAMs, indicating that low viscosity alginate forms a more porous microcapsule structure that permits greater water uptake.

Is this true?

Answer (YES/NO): NO